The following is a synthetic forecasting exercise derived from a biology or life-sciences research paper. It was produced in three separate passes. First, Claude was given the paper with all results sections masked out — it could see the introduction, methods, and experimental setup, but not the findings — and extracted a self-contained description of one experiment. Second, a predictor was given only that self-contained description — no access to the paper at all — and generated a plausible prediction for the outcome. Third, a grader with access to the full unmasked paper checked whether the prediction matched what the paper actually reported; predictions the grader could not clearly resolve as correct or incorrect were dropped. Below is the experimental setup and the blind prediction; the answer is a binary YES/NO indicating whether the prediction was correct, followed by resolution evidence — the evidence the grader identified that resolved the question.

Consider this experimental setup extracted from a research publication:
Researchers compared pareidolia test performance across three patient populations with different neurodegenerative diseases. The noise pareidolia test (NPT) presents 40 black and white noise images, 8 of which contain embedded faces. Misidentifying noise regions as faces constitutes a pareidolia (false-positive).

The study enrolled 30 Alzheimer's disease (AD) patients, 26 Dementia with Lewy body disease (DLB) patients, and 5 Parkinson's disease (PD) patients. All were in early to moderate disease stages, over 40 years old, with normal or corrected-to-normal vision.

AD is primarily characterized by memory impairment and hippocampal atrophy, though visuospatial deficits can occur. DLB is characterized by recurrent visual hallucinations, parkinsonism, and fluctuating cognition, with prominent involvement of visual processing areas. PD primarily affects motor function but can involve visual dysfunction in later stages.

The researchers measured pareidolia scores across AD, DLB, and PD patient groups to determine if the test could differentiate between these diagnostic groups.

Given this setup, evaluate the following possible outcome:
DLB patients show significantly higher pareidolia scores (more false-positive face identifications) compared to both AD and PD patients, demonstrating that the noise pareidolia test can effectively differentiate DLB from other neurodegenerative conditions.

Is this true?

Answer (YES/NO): NO